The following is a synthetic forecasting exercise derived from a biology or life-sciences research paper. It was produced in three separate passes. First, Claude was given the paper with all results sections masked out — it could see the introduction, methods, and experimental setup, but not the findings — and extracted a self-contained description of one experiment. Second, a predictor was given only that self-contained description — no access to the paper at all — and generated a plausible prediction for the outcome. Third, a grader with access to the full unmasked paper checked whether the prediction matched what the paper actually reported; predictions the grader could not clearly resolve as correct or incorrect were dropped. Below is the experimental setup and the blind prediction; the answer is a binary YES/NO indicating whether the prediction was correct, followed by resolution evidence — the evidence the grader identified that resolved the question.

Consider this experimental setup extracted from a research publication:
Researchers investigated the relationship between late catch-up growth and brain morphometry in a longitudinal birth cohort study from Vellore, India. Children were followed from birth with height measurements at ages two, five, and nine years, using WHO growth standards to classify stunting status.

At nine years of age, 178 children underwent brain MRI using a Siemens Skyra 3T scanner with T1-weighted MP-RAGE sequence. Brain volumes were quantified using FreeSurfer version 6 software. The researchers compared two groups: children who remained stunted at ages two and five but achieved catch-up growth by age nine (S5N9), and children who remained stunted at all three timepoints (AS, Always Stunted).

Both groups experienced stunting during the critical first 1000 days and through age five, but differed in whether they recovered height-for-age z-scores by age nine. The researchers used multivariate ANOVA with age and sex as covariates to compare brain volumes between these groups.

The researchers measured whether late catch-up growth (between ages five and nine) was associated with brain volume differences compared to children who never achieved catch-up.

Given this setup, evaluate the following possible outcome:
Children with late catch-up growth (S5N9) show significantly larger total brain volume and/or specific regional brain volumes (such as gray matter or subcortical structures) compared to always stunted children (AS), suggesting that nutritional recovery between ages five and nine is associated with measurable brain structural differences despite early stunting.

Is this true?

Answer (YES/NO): NO